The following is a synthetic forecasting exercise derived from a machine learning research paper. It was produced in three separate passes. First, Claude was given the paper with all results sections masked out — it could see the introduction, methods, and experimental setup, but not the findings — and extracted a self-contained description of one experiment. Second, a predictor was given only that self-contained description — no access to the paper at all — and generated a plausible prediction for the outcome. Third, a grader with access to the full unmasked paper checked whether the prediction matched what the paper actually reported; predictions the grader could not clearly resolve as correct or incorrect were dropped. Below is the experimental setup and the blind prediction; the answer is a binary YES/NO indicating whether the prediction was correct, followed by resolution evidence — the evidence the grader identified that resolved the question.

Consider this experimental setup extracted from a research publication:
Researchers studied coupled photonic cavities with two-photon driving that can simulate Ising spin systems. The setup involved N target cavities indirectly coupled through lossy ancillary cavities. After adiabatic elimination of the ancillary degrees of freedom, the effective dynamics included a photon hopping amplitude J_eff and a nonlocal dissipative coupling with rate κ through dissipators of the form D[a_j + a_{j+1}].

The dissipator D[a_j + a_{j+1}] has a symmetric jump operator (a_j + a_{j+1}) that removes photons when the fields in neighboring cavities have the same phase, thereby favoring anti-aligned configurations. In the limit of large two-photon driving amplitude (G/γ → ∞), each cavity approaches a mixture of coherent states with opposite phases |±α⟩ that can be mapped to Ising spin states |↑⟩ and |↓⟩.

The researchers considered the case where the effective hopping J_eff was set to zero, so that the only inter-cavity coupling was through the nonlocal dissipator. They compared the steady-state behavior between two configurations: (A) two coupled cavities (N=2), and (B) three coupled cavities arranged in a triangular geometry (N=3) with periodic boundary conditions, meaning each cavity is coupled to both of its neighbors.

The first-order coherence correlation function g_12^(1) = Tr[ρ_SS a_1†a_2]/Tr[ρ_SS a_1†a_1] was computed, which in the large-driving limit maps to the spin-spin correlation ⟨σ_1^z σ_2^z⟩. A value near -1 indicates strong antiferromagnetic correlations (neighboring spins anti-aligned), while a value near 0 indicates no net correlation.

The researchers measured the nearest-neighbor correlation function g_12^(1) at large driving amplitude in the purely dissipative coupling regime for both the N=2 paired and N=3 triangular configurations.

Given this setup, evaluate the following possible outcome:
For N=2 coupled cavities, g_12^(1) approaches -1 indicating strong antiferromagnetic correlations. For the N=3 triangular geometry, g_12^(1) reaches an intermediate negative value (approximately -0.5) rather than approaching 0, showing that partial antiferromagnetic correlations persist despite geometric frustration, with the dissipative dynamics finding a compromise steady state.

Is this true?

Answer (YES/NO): NO